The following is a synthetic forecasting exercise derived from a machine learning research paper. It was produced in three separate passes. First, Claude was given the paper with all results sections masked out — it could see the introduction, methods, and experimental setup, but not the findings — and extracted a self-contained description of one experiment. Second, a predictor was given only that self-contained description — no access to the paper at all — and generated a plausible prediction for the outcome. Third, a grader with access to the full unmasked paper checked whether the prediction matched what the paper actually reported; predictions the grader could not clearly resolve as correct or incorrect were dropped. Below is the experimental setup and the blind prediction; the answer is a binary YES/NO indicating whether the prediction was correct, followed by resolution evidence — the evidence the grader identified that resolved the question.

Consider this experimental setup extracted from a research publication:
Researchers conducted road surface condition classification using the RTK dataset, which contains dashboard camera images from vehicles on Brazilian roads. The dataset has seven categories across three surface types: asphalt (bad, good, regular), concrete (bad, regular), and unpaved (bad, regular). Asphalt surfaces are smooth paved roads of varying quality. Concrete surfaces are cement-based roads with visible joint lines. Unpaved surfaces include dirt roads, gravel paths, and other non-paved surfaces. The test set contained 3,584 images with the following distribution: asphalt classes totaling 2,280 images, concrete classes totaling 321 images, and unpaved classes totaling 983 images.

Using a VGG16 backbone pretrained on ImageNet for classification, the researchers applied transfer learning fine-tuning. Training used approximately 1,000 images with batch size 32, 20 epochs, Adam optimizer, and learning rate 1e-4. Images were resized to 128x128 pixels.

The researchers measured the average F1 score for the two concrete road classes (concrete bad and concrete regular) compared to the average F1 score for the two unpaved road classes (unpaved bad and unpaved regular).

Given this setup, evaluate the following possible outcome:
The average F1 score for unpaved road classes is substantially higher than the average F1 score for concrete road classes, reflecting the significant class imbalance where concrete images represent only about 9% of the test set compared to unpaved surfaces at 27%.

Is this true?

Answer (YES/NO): YES